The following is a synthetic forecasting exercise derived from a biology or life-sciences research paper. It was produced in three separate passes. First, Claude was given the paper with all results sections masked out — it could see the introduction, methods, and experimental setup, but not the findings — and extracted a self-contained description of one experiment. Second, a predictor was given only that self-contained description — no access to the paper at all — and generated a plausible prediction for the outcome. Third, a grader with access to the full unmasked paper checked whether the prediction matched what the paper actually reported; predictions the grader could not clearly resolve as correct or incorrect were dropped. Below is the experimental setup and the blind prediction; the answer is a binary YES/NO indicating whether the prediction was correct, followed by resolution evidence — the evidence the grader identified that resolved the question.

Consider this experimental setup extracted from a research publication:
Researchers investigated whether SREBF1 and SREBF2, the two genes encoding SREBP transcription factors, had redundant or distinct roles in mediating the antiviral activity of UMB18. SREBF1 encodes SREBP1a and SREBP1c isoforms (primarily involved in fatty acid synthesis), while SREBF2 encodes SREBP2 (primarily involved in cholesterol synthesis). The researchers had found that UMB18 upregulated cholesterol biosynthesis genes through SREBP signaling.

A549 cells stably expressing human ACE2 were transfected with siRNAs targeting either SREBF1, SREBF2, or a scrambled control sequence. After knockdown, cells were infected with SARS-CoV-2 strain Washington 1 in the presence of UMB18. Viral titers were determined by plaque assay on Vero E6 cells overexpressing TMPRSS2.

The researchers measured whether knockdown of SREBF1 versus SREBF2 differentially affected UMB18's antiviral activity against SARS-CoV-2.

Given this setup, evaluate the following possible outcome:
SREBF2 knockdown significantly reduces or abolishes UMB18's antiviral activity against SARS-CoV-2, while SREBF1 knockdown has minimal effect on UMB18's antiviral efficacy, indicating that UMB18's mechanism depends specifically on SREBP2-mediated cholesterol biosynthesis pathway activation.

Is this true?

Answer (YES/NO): NO